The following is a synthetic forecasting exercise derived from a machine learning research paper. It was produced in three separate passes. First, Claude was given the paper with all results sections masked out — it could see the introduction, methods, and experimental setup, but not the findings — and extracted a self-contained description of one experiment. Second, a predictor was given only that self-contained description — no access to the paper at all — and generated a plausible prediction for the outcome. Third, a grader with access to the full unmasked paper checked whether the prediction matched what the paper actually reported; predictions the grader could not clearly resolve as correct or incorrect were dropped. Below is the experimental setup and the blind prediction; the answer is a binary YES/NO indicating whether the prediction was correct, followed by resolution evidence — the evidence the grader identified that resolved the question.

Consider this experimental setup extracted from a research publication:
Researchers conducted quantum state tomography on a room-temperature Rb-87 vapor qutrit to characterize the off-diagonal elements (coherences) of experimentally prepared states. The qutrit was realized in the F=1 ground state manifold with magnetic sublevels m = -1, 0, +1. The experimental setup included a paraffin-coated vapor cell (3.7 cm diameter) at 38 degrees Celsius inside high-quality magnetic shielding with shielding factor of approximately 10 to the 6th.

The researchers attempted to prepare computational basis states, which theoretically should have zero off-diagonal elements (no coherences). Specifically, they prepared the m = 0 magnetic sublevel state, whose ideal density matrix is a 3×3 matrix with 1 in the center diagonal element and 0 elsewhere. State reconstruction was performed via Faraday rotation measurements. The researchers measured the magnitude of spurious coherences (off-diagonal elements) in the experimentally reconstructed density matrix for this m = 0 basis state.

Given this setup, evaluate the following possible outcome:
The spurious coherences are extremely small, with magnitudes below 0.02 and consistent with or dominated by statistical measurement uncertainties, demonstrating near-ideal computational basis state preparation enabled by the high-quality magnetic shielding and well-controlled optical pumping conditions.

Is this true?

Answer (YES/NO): NO